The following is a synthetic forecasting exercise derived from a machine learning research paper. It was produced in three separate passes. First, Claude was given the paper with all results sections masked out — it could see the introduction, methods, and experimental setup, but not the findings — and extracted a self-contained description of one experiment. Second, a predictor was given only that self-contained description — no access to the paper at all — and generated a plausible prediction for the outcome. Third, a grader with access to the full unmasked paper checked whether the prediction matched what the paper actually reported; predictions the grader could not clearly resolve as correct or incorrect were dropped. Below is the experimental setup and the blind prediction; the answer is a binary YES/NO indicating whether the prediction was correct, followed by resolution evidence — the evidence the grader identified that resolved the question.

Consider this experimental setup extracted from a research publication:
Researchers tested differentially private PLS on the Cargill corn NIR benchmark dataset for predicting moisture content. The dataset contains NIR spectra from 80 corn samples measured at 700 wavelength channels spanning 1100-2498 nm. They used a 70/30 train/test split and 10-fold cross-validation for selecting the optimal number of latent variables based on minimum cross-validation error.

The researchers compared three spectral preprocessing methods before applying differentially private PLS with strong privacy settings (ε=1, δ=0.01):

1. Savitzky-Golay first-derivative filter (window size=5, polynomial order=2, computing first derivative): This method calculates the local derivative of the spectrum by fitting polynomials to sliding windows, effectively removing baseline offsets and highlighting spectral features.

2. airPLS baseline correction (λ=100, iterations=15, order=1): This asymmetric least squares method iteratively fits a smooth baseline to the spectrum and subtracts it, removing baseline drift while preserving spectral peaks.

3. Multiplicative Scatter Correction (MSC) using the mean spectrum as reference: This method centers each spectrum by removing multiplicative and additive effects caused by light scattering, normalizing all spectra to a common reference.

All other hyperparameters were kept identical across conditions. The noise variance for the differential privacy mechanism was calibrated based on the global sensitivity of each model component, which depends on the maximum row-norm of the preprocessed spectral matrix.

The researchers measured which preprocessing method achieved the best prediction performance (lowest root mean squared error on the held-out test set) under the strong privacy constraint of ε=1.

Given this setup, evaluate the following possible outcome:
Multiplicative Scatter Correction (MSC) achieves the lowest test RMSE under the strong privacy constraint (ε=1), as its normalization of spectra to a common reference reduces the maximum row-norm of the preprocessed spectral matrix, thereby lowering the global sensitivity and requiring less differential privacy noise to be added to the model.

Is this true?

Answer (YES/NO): NO